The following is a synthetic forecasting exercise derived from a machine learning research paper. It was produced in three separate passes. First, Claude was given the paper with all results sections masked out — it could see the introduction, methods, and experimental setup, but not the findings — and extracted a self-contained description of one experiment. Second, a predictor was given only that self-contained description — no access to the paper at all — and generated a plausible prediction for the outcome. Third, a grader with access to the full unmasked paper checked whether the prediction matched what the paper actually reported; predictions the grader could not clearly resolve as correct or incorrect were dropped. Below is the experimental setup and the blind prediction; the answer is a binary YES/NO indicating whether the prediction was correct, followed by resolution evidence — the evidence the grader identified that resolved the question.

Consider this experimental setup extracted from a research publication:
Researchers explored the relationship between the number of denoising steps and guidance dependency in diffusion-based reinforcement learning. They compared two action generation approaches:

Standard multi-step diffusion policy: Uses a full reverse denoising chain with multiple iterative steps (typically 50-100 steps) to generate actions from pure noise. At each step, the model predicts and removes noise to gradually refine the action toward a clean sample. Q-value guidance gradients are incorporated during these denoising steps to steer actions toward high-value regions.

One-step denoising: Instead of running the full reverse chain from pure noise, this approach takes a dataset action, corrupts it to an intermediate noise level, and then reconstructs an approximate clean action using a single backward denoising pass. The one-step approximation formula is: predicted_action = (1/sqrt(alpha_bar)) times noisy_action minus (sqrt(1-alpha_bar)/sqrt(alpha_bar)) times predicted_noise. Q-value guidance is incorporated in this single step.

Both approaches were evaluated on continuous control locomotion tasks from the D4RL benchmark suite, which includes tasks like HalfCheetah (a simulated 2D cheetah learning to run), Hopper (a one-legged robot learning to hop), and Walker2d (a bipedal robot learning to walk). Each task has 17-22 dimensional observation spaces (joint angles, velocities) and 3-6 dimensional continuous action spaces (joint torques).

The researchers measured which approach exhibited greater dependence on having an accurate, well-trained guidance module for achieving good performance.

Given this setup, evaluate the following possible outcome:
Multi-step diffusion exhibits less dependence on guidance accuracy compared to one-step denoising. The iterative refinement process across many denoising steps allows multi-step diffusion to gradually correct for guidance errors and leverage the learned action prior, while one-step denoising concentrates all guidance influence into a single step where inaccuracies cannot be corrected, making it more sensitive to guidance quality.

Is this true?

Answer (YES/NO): YES